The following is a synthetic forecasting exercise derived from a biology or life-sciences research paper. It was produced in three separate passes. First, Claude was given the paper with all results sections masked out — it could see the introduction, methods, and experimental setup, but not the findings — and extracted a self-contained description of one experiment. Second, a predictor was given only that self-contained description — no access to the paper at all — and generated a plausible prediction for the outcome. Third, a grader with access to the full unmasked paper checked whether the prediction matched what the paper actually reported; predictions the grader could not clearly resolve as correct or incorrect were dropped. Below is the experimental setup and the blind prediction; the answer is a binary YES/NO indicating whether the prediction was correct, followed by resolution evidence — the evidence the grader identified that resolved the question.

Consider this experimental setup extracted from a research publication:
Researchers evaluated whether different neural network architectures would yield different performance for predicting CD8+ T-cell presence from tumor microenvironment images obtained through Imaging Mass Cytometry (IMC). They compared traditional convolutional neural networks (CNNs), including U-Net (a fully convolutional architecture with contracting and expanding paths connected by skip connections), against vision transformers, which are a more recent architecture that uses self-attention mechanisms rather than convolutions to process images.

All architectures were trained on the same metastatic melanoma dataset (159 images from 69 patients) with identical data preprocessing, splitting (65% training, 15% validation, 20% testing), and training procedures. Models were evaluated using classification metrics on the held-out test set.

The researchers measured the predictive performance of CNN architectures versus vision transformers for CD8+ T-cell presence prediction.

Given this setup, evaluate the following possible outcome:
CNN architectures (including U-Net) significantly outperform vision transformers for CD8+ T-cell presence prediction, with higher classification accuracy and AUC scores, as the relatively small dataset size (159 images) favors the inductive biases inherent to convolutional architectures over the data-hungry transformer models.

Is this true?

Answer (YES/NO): NO